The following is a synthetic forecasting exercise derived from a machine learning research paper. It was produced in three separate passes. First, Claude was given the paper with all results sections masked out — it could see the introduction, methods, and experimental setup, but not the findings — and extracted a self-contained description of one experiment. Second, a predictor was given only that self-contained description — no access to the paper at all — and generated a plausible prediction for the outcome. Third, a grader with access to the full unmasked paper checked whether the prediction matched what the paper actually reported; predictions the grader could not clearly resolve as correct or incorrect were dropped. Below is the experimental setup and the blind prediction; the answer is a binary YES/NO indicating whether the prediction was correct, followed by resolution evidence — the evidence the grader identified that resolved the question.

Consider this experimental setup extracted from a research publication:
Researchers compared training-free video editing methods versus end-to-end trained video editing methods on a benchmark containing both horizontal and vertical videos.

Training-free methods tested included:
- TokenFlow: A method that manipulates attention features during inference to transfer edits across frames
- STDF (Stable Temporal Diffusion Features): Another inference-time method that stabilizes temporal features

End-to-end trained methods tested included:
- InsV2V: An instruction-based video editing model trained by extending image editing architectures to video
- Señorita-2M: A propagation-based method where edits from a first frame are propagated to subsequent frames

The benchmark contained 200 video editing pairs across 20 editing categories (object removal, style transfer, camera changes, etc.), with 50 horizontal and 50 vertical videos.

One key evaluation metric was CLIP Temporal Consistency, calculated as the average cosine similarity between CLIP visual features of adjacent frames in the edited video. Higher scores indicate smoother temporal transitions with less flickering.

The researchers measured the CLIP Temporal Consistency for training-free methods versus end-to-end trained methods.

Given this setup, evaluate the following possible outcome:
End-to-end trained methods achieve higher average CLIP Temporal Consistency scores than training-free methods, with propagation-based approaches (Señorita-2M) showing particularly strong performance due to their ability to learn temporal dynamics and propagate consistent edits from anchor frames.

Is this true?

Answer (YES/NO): NO